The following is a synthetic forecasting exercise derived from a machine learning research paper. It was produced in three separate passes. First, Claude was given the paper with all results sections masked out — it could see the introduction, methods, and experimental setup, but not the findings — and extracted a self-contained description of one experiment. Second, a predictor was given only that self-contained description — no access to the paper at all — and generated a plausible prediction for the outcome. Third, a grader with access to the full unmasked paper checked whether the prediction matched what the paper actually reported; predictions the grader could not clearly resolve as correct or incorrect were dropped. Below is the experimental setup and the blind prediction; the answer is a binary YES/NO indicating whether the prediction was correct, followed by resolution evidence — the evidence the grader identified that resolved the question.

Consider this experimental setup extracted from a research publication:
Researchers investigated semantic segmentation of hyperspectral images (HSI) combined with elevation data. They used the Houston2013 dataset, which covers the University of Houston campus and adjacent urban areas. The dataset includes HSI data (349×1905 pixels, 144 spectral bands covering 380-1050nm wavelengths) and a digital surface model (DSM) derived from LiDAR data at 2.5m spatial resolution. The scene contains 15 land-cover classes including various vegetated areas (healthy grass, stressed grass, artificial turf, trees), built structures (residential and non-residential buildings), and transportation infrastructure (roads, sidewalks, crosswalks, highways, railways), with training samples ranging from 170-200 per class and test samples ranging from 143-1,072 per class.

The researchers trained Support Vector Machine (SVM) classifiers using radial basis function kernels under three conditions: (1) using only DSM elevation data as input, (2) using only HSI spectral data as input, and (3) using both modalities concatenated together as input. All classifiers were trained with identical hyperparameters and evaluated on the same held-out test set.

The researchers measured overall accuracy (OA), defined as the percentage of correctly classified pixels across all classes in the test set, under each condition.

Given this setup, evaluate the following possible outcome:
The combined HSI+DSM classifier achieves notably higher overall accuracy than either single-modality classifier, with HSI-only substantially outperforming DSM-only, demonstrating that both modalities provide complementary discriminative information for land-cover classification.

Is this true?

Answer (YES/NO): YES